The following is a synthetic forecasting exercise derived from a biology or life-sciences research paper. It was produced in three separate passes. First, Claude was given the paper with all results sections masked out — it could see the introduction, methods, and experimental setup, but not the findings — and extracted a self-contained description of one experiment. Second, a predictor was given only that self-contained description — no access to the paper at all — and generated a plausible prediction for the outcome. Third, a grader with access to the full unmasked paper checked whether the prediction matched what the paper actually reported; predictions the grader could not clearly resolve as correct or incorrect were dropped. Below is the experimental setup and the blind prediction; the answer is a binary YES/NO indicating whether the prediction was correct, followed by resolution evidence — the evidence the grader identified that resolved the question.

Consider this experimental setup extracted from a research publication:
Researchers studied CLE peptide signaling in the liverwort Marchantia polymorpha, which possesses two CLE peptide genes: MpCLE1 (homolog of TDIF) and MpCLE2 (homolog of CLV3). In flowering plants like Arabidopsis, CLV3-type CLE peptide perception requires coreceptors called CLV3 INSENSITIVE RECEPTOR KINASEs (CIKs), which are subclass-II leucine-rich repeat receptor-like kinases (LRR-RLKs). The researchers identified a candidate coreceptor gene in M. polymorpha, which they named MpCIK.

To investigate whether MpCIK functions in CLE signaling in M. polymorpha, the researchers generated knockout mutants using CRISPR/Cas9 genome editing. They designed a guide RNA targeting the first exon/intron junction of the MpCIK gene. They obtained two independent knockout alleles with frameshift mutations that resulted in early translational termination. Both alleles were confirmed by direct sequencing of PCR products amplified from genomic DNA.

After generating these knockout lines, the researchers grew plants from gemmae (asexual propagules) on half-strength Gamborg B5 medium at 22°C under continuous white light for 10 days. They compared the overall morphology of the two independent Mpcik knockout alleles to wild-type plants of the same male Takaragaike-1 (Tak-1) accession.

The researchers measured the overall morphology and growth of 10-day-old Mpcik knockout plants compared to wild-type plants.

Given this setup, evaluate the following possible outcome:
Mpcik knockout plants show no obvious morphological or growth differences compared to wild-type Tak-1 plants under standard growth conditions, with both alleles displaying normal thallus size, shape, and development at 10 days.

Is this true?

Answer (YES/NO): YES